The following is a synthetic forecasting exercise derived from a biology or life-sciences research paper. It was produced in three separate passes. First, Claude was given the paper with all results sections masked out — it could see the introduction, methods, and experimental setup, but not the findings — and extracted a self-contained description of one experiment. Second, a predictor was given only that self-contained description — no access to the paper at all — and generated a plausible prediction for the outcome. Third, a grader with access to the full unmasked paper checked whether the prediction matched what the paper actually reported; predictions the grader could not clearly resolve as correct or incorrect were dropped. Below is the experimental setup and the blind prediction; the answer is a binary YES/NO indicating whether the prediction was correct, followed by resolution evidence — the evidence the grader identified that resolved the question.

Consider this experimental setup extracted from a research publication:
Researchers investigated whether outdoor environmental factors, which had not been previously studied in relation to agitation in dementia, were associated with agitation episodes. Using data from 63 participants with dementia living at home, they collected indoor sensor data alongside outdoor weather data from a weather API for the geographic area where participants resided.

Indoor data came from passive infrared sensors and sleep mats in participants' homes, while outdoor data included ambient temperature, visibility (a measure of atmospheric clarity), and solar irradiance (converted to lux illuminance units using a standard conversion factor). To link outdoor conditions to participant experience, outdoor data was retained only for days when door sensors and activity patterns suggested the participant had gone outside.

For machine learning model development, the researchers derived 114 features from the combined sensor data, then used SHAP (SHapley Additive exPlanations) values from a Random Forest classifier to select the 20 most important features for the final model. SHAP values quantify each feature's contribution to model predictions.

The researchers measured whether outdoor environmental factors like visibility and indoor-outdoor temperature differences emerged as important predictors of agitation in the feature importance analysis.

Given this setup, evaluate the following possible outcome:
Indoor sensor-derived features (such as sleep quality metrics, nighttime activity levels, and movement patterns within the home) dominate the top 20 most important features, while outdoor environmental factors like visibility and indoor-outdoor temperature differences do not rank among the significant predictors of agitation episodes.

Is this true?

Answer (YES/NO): NO